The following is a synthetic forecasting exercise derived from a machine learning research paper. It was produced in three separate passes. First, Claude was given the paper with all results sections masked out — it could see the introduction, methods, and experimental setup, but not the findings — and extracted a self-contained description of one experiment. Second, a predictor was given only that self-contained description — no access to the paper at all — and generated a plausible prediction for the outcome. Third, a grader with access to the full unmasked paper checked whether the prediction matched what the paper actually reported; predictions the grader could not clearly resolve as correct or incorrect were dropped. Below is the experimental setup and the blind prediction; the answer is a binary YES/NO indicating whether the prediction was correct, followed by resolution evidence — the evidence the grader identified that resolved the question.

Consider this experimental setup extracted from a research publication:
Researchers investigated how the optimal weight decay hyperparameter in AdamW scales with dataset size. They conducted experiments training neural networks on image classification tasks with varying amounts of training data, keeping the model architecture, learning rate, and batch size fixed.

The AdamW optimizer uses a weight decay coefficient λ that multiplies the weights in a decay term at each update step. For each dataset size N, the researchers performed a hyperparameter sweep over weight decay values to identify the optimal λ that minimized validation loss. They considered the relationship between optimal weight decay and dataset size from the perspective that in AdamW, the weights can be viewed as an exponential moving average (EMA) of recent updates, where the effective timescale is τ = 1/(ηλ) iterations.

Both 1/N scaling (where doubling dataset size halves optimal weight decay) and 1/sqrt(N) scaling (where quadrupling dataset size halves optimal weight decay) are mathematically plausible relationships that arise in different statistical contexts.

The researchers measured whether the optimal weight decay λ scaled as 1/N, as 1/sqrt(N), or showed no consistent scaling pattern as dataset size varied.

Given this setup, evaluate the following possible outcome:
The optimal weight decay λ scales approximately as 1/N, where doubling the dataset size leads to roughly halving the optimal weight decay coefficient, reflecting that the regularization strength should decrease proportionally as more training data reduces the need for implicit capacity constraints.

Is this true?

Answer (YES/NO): YES